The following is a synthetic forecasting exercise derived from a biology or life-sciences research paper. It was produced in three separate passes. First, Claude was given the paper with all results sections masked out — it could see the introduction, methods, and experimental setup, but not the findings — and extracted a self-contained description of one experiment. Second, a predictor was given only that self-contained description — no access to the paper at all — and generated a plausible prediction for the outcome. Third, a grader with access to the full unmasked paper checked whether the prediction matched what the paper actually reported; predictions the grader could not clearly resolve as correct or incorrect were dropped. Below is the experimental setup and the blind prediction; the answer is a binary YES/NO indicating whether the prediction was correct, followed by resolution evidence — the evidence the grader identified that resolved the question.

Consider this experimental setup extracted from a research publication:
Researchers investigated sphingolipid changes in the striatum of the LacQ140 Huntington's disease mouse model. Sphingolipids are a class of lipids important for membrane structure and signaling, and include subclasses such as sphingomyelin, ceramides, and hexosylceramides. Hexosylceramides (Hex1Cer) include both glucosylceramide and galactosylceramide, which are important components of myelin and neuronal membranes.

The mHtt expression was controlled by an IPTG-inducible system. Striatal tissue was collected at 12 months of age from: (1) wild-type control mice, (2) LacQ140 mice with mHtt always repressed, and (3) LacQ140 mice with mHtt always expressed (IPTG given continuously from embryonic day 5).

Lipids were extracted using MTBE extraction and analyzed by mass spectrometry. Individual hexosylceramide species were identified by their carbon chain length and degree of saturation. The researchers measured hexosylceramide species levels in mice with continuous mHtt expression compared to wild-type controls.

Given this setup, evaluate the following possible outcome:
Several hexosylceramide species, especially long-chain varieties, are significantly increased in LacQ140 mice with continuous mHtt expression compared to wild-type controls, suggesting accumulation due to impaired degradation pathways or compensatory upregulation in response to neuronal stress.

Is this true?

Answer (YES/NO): NO